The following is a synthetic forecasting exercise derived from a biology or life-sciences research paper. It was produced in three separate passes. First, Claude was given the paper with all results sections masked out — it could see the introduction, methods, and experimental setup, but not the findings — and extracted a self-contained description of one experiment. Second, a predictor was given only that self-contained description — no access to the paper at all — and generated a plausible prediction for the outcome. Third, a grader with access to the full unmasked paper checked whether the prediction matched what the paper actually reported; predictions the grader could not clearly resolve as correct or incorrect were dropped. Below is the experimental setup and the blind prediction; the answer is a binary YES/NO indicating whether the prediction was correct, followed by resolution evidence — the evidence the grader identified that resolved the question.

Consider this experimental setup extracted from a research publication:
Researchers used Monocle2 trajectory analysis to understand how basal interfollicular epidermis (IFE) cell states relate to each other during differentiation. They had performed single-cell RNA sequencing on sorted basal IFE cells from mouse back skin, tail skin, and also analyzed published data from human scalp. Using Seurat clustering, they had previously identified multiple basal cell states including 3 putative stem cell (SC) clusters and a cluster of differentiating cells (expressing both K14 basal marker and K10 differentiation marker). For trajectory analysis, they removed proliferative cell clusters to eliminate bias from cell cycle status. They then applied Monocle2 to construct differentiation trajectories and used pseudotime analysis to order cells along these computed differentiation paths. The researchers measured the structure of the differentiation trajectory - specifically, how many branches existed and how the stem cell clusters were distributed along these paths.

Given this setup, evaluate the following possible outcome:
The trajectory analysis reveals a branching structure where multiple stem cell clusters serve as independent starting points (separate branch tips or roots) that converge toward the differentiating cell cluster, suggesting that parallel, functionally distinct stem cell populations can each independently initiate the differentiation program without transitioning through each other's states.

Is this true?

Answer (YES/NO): YES